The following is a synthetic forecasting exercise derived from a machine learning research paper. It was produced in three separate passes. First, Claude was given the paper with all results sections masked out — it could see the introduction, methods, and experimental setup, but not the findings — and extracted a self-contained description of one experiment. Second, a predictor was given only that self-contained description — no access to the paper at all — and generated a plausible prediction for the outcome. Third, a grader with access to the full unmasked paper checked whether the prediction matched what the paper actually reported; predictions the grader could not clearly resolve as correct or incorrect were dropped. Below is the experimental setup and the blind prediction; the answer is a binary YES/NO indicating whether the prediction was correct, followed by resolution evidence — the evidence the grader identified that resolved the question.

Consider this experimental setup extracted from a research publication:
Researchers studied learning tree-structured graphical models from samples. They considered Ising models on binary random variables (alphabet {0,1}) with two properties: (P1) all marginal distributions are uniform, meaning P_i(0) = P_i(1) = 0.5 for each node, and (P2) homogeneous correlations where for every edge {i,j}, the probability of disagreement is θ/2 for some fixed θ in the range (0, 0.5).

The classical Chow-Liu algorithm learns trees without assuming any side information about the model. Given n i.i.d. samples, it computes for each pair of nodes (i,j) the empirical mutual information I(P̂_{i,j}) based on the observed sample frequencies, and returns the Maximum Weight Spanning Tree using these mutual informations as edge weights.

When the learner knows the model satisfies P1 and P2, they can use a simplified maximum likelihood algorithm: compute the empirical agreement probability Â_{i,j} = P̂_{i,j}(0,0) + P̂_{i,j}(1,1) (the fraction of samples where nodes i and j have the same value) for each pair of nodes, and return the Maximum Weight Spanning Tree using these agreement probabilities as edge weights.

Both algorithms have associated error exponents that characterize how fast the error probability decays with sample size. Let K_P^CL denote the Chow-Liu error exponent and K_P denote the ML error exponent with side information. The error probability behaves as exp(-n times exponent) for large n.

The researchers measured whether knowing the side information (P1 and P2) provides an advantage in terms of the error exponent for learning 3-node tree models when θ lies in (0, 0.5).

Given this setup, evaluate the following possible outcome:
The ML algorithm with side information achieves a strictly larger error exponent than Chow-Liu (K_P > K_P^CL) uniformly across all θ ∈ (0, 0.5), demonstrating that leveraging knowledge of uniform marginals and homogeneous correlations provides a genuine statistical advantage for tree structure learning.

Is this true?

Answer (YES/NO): NO